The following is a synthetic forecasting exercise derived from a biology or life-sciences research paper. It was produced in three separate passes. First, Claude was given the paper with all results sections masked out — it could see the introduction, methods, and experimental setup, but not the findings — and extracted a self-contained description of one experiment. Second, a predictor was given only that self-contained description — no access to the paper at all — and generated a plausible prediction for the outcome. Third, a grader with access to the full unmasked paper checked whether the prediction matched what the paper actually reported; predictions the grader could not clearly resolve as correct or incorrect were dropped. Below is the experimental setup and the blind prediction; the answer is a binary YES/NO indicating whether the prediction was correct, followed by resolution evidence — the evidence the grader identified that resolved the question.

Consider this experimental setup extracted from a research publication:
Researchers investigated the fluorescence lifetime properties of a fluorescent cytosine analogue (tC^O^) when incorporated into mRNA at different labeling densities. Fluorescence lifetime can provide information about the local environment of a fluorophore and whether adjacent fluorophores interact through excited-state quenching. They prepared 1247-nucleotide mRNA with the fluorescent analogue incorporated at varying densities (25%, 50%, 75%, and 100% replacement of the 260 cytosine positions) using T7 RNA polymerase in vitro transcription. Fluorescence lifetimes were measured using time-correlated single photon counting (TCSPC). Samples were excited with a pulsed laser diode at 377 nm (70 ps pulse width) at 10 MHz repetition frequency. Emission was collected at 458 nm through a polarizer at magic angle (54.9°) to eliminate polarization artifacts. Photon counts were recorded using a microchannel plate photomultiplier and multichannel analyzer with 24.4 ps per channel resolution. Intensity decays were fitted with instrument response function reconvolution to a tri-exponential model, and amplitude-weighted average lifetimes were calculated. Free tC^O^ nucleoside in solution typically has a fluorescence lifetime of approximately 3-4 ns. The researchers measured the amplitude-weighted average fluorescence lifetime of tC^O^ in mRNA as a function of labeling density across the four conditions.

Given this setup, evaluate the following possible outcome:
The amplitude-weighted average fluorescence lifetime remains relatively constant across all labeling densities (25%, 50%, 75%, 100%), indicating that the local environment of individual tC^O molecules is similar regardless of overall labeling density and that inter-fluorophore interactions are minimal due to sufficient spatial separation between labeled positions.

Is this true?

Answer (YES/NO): NO